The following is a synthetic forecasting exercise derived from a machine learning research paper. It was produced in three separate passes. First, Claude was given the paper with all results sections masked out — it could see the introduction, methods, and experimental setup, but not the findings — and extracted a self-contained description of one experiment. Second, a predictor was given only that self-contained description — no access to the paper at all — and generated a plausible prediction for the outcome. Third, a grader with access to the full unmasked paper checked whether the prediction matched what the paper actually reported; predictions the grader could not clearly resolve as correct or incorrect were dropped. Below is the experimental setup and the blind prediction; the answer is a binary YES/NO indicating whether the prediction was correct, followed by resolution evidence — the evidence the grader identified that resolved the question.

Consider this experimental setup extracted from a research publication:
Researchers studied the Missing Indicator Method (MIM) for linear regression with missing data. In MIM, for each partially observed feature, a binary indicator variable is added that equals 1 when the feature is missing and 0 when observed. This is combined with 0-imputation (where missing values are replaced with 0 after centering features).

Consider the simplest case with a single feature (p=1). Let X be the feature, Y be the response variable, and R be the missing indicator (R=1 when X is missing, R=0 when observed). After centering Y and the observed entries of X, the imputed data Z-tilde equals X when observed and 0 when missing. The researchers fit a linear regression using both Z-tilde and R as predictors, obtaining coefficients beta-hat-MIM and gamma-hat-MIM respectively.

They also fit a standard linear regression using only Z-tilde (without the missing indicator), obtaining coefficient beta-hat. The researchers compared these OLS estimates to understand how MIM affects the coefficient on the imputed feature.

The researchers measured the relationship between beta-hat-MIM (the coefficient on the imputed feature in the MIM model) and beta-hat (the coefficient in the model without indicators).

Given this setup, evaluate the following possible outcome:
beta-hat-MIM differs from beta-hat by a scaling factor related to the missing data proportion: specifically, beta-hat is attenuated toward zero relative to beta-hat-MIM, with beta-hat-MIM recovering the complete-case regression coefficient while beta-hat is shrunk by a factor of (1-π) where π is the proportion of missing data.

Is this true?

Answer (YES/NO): NO